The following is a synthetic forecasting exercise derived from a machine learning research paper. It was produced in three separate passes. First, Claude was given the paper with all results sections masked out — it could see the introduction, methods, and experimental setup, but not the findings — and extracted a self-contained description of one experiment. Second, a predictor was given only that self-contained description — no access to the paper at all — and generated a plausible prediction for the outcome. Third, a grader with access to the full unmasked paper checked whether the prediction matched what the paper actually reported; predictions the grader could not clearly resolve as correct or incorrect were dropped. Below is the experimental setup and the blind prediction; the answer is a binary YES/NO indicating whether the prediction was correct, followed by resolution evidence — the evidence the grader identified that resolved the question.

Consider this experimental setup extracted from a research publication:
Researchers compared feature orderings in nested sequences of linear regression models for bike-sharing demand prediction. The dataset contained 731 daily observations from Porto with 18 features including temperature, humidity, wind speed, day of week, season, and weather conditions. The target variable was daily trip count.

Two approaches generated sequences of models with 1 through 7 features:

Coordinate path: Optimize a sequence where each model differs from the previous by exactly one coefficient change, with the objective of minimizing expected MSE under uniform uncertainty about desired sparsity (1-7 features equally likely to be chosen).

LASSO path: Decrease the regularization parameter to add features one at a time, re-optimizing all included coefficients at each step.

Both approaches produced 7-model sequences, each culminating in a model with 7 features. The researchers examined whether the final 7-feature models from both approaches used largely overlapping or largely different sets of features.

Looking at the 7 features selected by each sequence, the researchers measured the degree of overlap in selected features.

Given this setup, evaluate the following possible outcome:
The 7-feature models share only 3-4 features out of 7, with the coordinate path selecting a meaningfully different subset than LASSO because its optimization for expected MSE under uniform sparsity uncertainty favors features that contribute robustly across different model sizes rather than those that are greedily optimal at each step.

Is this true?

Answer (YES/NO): NO